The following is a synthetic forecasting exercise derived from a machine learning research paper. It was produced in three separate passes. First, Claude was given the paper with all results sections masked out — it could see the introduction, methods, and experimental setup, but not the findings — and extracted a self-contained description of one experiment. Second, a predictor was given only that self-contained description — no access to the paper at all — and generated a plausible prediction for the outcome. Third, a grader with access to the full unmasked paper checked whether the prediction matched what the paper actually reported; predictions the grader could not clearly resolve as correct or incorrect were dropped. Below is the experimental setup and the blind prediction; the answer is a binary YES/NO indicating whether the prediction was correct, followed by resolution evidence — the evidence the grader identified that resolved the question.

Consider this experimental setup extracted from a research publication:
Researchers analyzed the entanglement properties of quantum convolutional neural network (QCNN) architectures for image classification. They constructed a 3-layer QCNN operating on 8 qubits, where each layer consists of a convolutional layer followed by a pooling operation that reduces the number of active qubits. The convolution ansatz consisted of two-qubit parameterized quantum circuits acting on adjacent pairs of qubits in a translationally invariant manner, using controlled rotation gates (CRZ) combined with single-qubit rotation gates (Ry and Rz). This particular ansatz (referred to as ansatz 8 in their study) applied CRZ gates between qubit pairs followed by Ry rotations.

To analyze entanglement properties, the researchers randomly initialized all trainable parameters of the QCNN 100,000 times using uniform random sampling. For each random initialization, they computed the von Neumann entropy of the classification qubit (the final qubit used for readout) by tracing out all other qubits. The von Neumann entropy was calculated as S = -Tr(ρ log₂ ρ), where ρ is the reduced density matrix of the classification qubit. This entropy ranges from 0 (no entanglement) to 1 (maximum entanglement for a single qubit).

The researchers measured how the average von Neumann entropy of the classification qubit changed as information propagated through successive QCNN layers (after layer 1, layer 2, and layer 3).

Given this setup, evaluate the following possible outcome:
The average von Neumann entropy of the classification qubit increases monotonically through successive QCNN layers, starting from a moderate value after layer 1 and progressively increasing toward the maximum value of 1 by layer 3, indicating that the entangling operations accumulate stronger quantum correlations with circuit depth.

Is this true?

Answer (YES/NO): YES